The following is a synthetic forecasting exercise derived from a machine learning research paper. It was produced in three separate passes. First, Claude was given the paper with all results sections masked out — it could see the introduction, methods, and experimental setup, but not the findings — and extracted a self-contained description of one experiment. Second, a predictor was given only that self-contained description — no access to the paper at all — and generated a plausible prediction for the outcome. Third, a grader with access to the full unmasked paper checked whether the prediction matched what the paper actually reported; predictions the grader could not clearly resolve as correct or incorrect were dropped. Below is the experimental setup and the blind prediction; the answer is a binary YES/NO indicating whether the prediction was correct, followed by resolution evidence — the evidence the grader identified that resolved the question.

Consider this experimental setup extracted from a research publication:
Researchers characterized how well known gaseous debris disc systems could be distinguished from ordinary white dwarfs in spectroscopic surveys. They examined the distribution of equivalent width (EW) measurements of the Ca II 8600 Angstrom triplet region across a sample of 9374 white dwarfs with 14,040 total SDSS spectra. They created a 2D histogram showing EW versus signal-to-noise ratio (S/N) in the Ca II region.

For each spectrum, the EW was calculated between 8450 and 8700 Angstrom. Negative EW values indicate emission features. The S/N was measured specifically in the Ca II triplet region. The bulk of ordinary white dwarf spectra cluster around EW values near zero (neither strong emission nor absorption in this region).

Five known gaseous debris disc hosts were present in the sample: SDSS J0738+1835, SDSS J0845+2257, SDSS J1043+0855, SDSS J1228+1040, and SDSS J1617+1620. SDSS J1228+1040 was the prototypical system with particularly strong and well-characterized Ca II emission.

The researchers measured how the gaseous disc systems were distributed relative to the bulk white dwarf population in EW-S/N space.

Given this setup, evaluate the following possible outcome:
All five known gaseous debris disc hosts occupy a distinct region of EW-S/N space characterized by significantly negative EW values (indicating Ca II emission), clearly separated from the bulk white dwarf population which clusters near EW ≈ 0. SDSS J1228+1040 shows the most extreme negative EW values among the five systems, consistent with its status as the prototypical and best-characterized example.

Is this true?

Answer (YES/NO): NO